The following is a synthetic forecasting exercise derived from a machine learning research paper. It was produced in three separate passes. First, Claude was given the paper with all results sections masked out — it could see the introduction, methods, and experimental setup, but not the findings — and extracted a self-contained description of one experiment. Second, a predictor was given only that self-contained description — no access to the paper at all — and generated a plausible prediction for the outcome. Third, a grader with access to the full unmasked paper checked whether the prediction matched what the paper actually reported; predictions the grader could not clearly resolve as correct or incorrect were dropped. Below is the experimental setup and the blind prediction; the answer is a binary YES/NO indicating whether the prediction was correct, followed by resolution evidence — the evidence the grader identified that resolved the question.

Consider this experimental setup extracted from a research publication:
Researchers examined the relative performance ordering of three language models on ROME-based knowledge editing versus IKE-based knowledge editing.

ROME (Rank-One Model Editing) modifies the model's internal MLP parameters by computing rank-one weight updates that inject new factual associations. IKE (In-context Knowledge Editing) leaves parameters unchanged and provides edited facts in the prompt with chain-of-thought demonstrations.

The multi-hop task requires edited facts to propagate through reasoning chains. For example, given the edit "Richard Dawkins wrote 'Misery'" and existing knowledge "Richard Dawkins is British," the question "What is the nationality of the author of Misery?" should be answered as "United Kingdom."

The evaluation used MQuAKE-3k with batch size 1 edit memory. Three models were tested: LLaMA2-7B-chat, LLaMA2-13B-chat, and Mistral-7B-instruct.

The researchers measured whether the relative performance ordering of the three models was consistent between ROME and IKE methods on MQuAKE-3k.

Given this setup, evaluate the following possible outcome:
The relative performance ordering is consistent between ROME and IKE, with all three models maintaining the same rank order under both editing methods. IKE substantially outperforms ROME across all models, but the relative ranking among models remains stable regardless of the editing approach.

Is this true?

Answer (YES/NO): NO